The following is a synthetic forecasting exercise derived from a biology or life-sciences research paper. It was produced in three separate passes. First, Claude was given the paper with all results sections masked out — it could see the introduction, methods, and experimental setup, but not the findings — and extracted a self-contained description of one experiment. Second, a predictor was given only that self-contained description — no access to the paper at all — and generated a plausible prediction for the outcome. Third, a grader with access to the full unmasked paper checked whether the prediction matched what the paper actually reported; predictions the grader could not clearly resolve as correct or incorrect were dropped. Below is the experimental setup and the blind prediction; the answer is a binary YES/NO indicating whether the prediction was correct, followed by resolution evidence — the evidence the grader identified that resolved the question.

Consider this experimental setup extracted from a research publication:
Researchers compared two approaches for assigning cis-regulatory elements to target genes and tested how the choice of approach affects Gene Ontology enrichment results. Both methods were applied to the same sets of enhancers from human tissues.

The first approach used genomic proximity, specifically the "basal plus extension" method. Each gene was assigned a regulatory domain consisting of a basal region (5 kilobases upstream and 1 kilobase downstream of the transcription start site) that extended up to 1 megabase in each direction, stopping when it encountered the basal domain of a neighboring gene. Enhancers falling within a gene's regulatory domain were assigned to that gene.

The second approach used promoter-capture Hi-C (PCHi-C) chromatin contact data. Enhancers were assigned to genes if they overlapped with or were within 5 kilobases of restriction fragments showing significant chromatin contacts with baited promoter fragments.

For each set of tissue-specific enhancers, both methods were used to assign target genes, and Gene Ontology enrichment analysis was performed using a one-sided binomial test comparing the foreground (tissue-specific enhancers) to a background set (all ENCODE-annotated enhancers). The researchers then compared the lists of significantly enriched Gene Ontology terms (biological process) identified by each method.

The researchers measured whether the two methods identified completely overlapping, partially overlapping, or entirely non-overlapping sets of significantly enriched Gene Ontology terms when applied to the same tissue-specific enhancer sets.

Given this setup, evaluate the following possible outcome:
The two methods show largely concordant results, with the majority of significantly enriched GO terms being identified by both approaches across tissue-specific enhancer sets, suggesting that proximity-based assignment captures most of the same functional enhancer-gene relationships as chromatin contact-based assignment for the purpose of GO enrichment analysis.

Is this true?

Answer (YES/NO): NO